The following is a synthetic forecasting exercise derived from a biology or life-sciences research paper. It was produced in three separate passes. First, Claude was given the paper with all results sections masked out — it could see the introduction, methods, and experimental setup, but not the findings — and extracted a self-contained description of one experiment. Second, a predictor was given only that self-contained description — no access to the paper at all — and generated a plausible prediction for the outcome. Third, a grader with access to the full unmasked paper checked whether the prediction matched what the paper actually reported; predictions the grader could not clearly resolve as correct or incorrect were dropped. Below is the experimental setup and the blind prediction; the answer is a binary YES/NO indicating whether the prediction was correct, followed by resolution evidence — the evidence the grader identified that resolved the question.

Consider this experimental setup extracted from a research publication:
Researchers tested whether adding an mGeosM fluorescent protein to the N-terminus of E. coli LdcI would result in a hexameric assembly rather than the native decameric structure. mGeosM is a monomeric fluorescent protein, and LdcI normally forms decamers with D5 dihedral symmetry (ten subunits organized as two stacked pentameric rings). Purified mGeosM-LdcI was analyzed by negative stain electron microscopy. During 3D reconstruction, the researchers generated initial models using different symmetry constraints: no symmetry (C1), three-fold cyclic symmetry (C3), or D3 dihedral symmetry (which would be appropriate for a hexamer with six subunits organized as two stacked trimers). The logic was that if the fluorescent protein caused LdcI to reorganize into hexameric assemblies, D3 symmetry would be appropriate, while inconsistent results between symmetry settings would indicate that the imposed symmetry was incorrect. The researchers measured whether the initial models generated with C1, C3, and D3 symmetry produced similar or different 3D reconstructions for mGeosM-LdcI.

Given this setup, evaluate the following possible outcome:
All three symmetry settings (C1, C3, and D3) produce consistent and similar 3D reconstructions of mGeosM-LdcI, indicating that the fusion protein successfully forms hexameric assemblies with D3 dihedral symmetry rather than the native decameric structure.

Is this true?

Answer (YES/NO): NO